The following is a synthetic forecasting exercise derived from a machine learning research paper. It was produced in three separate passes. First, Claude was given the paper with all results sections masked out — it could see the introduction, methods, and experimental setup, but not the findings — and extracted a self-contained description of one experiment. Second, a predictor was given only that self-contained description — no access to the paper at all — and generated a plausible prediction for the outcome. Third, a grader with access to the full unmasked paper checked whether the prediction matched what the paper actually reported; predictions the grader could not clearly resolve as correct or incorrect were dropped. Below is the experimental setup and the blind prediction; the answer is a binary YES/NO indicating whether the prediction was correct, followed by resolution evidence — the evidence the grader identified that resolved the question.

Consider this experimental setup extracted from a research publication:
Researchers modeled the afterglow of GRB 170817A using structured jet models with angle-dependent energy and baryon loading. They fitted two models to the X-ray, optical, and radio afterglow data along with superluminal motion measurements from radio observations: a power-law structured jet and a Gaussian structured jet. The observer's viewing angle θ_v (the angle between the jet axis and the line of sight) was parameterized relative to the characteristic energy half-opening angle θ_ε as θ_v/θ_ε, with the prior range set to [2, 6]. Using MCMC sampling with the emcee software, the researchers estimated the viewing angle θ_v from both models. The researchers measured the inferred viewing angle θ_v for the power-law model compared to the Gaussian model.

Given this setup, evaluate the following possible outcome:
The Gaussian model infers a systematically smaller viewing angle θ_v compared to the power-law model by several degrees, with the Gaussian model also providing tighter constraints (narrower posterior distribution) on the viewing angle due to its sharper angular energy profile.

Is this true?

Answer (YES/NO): NO